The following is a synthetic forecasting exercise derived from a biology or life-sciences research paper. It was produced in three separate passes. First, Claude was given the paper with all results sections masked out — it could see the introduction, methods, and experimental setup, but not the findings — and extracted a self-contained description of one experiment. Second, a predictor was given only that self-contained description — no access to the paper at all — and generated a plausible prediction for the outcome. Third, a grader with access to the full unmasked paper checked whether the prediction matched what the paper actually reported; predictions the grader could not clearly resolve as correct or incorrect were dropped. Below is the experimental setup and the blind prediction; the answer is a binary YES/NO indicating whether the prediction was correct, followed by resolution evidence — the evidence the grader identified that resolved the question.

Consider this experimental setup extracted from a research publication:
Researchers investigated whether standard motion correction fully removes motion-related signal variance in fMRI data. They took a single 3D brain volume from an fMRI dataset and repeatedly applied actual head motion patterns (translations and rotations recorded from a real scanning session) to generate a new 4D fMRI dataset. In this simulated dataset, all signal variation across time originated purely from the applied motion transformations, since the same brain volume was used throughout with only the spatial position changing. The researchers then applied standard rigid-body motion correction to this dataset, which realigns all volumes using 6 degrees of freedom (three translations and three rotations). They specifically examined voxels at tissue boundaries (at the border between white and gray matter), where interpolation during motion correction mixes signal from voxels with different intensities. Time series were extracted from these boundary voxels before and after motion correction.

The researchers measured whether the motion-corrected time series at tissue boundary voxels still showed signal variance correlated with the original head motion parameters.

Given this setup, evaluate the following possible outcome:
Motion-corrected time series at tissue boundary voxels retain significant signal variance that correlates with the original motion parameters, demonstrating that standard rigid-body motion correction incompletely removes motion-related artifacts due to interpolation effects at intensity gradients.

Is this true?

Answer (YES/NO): YES